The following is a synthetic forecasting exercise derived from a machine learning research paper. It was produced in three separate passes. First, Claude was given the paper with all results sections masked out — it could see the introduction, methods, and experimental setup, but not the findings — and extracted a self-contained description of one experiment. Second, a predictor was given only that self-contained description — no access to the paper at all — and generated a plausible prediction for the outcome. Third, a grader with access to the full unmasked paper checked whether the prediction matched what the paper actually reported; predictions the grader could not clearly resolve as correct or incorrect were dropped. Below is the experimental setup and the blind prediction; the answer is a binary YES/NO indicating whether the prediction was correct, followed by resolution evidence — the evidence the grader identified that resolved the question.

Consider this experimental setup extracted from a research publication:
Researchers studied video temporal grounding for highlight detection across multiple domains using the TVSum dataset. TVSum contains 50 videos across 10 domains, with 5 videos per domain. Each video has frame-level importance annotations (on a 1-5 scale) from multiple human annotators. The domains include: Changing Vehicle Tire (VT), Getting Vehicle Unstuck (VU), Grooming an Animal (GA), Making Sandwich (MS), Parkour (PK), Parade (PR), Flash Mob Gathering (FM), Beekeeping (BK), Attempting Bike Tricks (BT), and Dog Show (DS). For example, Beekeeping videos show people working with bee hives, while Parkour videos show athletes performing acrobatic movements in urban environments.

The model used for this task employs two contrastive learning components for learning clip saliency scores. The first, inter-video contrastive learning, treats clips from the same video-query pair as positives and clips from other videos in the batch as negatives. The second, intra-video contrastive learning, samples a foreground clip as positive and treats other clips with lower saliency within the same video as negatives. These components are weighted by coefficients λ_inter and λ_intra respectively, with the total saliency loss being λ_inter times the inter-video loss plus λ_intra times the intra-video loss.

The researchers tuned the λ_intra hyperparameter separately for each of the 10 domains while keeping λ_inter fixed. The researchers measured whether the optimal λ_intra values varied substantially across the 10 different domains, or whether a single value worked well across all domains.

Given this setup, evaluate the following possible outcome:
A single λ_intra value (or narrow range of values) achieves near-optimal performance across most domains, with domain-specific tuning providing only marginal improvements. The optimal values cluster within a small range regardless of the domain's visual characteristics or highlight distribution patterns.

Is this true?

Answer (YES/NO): NO